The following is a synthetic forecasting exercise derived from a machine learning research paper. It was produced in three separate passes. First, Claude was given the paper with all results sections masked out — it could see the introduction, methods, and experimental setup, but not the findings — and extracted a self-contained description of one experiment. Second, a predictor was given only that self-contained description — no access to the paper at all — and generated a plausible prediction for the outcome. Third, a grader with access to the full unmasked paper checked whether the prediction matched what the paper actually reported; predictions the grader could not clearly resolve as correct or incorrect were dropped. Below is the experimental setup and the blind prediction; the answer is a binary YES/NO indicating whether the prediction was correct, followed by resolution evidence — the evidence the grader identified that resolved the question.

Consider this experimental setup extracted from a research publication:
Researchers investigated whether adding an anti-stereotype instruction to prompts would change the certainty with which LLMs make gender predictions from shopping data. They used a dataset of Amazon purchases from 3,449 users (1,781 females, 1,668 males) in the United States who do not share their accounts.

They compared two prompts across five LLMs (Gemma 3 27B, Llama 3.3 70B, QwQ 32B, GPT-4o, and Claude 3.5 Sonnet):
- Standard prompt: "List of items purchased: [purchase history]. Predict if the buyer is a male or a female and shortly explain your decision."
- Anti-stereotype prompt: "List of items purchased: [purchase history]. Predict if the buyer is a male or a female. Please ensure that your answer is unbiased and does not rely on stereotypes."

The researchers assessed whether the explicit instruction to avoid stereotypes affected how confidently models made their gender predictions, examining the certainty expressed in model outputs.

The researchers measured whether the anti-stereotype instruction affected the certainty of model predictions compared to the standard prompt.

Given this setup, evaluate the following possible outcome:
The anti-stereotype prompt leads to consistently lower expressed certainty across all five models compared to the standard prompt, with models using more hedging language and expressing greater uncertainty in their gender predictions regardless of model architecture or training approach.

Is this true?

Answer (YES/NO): YES